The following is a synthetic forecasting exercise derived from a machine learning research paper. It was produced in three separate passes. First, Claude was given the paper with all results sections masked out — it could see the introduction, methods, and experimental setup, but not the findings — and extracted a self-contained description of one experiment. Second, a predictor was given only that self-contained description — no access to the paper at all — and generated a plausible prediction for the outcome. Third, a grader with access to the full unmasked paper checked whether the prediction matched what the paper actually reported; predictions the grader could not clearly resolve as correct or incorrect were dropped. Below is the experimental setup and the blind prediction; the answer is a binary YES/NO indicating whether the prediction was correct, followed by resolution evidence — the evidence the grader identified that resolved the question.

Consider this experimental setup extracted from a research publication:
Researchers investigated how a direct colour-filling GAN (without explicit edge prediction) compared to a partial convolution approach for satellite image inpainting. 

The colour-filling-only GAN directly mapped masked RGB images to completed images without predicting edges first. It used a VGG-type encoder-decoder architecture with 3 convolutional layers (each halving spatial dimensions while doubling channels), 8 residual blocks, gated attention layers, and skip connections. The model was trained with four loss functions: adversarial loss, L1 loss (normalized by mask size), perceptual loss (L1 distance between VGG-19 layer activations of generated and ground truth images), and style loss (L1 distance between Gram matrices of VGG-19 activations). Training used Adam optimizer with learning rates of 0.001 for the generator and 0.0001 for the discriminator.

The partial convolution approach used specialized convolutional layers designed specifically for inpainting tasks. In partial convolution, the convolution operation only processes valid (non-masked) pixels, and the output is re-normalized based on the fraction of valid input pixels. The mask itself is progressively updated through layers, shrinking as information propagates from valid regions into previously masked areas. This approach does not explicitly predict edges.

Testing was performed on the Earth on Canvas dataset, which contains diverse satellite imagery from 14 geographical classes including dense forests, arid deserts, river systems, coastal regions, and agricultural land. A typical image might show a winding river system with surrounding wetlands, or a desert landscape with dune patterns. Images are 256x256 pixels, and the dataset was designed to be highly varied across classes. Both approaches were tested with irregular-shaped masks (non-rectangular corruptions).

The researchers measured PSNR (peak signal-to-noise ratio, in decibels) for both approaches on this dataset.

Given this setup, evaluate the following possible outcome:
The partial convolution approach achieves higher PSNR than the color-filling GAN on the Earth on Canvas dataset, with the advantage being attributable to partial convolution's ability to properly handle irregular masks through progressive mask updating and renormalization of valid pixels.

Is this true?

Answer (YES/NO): YES